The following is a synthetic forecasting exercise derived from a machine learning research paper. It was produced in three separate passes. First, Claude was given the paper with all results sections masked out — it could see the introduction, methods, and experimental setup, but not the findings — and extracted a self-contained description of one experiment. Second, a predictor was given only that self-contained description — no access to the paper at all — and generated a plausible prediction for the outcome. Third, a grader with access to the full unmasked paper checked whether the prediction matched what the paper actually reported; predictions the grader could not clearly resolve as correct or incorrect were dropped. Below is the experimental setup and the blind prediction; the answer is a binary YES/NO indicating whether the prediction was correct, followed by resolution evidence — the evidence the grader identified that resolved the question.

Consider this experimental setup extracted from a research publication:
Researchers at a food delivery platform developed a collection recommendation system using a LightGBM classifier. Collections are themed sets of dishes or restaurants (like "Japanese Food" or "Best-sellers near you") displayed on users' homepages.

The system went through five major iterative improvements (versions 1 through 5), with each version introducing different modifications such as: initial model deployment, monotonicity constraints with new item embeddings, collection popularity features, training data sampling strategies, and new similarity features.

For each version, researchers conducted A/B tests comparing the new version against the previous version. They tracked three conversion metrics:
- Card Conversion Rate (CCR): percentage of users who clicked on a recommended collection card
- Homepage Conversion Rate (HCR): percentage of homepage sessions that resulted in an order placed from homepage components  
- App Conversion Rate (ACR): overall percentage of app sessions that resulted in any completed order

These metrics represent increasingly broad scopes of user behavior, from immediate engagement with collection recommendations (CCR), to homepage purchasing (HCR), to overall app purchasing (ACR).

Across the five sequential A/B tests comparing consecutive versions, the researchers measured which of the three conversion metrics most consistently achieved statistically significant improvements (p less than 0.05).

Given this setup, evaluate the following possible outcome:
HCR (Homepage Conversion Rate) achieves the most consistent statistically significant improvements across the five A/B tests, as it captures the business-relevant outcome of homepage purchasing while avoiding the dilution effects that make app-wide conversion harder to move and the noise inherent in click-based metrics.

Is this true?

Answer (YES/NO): NO